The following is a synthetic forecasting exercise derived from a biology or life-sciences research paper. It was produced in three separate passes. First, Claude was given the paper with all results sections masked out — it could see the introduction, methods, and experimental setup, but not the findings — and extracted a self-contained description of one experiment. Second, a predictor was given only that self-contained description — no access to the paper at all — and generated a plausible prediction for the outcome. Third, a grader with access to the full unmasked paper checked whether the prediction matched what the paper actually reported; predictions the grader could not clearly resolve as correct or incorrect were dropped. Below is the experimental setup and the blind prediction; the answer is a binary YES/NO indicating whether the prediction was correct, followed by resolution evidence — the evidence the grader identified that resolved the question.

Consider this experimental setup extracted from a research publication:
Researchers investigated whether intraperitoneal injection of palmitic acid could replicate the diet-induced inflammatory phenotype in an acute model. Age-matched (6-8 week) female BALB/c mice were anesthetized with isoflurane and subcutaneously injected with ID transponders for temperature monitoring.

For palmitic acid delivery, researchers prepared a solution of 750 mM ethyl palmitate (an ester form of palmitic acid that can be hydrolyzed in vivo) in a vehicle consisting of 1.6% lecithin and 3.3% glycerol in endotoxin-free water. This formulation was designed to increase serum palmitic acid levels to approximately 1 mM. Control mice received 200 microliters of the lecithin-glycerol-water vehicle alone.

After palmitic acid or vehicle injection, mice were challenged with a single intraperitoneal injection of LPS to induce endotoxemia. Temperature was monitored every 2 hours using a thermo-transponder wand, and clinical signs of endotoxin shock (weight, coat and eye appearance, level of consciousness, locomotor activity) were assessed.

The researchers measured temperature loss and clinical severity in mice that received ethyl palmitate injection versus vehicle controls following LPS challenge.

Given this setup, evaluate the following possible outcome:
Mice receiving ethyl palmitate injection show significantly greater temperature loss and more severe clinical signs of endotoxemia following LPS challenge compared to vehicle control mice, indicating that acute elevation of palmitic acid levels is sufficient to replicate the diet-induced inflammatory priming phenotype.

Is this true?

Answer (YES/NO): YES